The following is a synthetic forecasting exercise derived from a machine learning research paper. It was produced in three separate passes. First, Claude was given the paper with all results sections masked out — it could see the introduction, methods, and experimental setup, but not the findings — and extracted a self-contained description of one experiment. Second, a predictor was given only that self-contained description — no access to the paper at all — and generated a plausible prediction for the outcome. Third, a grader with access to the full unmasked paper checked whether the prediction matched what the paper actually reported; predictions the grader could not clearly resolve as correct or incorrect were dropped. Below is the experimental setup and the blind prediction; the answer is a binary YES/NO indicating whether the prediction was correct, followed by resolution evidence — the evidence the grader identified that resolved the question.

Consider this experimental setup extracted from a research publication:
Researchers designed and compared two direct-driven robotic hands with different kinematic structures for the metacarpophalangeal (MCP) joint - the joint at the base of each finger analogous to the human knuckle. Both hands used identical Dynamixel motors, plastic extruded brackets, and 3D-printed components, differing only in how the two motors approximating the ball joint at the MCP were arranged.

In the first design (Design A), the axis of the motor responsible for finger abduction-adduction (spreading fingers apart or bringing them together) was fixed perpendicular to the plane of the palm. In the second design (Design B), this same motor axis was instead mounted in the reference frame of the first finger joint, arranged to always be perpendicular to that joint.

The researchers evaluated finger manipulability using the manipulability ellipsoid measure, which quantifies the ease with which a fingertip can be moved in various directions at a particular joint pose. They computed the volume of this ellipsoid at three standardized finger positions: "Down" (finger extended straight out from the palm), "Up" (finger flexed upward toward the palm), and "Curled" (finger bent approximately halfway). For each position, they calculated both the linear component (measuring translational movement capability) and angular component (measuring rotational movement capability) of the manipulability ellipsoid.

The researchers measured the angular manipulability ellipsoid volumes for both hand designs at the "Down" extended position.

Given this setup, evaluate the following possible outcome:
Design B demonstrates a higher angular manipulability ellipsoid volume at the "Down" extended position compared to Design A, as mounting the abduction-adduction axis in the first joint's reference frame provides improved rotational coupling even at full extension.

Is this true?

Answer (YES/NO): YES